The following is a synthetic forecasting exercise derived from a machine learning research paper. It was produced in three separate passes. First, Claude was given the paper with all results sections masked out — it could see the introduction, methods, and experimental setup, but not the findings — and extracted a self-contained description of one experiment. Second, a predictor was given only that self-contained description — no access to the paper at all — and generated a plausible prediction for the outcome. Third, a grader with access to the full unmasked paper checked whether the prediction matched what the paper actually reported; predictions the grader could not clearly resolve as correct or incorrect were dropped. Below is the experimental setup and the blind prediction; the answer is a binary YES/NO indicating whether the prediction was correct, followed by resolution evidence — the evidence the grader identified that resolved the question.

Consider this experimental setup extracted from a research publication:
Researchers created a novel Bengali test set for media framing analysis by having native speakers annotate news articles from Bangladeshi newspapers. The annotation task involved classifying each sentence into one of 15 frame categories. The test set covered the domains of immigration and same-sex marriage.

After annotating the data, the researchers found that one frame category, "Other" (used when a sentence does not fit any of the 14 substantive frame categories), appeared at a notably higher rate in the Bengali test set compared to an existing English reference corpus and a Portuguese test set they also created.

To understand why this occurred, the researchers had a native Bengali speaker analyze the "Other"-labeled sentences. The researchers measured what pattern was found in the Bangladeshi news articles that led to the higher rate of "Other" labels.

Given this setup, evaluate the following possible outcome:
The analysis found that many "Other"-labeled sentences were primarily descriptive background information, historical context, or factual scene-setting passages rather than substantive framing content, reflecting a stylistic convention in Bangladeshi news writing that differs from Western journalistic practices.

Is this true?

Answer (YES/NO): NO